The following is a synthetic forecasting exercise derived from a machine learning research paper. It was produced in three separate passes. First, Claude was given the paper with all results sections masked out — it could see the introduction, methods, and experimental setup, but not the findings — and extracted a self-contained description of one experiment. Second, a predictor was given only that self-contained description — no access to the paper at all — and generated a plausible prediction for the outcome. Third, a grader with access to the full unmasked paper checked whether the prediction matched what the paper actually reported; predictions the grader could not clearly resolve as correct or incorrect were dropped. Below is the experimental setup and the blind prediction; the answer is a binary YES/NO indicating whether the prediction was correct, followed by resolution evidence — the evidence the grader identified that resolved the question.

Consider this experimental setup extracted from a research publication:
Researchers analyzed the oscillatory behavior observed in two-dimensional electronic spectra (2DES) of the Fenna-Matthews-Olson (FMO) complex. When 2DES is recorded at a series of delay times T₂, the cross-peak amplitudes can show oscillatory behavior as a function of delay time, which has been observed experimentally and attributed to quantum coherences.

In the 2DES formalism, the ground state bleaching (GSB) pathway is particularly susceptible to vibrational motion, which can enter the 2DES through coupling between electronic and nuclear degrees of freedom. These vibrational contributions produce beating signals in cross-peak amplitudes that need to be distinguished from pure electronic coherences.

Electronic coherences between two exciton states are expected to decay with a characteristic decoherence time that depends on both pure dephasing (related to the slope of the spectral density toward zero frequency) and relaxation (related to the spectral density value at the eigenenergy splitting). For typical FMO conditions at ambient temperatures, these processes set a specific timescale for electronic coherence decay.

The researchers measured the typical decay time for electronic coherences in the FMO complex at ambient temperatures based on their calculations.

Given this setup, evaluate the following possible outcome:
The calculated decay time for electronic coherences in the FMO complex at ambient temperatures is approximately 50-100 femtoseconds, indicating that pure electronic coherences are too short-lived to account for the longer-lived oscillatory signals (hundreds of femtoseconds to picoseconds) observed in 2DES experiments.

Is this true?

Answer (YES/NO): NO